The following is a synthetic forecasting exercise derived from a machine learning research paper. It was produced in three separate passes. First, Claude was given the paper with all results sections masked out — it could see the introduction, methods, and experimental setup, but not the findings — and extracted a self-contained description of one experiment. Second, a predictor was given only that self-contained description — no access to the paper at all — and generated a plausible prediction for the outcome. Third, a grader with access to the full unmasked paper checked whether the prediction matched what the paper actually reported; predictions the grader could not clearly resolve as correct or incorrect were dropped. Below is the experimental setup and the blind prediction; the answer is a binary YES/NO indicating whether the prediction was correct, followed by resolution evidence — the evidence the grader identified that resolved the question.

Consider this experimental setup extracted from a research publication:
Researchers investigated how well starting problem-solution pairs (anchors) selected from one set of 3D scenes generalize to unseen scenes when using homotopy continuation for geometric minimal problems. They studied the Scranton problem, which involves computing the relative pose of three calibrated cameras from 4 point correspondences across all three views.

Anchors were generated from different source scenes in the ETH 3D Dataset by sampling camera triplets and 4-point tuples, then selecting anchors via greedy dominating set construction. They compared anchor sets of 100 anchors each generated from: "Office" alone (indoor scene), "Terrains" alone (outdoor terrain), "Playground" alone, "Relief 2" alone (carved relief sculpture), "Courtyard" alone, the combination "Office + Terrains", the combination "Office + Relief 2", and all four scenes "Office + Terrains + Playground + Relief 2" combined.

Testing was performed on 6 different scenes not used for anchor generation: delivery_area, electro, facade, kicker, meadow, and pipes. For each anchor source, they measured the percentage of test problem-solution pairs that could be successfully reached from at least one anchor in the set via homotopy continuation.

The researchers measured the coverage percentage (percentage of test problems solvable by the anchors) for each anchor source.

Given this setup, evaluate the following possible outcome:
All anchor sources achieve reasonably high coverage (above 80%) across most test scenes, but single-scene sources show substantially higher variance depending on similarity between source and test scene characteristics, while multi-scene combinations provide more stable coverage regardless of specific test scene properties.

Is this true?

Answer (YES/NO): NO